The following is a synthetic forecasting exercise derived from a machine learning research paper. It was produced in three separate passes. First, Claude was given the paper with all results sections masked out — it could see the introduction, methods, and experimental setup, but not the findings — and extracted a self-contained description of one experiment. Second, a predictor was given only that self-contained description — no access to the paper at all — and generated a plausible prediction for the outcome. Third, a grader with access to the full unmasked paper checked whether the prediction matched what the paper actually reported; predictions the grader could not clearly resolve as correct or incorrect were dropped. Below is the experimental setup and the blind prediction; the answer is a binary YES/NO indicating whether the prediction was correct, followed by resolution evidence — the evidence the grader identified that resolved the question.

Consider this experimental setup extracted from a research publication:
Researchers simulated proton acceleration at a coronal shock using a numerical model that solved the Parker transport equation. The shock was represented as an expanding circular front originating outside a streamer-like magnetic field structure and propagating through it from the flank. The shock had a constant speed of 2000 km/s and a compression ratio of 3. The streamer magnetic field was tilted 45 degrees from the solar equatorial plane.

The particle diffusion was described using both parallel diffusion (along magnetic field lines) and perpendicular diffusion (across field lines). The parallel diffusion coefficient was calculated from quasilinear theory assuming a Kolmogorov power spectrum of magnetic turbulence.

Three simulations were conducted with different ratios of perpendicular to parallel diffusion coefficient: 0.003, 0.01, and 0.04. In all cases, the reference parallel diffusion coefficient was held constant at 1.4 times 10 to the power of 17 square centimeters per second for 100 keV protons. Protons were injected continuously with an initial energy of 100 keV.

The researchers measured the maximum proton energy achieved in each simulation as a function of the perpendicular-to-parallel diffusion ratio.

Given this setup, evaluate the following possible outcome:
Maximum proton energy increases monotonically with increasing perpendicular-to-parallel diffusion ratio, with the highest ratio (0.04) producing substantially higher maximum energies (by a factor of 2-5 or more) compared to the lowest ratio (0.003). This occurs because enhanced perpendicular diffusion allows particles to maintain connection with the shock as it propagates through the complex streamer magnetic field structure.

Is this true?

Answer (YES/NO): NO